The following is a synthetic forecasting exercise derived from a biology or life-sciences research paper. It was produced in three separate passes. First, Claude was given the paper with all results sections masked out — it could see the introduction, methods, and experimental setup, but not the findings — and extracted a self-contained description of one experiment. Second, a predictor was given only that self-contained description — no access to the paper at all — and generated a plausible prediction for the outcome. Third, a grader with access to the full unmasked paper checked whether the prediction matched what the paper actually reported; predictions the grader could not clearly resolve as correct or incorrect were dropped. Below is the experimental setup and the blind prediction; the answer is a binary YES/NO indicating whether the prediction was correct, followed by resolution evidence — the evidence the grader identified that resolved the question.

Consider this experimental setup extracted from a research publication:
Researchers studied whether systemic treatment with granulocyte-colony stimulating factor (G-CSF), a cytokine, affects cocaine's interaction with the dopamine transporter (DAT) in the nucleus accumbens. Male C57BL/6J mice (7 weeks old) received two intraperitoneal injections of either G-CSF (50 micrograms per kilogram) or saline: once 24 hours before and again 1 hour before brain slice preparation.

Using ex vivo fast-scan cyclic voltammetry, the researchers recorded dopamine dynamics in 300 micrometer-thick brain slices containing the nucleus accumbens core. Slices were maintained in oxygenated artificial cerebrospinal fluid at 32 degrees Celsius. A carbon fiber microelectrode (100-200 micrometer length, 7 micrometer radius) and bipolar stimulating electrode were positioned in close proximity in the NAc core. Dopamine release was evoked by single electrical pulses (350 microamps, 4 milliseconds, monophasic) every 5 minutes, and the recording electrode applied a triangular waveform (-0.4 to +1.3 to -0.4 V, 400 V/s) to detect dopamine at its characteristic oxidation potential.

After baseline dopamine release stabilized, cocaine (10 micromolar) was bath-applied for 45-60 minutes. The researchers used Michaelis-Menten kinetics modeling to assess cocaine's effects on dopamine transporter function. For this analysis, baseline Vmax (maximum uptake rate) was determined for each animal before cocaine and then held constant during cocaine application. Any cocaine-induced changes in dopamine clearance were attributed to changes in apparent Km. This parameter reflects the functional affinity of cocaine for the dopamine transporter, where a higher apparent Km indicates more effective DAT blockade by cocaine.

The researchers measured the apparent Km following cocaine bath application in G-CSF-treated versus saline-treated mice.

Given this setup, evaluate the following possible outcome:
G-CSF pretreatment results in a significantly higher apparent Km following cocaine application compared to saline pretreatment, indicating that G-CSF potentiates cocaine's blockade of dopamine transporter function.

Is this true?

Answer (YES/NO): NO